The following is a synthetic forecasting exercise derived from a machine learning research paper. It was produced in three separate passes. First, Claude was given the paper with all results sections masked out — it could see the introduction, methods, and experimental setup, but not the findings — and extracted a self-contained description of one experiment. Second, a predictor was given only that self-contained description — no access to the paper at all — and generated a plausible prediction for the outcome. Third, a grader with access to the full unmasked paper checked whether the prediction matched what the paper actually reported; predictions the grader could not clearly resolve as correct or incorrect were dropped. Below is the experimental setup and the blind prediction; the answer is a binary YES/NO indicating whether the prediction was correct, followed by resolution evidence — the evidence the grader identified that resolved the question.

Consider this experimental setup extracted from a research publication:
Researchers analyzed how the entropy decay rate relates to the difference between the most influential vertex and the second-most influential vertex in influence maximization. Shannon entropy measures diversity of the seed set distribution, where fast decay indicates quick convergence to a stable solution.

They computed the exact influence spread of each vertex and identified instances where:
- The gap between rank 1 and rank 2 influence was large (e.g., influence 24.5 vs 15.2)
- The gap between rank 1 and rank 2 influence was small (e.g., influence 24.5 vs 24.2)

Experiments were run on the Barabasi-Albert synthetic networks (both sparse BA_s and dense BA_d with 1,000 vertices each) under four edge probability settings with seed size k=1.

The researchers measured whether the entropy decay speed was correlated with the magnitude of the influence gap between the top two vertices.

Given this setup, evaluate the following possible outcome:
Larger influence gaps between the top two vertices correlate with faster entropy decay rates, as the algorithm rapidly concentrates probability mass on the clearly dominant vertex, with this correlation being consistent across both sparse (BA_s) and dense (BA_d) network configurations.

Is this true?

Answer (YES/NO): YES